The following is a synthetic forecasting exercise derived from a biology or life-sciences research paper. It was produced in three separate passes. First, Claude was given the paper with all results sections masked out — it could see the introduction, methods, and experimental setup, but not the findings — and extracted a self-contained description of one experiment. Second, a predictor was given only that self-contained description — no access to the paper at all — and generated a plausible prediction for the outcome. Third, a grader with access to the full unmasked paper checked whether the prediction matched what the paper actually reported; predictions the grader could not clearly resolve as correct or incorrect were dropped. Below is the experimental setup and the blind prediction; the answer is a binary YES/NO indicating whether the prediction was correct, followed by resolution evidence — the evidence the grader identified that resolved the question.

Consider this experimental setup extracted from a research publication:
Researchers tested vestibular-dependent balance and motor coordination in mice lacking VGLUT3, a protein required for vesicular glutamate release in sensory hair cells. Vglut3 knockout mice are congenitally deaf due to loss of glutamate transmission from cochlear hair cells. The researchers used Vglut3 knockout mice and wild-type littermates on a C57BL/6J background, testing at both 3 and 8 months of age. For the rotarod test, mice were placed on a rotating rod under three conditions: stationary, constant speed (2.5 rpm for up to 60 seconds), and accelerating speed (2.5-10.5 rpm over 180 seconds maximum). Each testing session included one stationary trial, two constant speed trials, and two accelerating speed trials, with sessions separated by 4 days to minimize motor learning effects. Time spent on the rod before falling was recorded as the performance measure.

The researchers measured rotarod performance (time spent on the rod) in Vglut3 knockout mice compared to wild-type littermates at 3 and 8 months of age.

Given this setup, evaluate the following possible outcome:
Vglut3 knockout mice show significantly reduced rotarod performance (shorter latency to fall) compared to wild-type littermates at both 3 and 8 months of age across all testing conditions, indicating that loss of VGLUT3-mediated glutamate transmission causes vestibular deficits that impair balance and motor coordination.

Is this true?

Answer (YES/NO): NO